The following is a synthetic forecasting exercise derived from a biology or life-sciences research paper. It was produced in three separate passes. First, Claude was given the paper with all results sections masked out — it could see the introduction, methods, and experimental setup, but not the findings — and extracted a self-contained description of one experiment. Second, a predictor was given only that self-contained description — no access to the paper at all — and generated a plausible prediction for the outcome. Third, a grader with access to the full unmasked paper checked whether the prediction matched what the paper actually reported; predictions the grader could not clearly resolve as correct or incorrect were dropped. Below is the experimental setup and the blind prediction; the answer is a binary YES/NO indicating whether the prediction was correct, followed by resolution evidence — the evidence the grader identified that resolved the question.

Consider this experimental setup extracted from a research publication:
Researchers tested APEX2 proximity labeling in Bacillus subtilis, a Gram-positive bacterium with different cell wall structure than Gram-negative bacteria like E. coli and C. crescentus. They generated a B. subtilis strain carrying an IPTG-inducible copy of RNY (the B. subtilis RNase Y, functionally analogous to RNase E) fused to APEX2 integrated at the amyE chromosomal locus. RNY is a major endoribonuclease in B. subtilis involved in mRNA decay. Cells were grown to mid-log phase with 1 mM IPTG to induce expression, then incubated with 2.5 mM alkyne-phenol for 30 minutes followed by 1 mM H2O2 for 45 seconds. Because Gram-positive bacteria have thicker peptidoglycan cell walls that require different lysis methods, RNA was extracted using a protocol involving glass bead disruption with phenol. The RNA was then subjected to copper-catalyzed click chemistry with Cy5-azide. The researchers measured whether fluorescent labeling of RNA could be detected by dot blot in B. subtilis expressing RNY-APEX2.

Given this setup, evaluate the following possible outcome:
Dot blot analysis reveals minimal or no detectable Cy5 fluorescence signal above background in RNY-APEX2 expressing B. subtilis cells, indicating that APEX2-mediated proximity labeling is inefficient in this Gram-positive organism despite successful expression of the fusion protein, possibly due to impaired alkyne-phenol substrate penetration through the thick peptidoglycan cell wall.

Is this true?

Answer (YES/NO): NO